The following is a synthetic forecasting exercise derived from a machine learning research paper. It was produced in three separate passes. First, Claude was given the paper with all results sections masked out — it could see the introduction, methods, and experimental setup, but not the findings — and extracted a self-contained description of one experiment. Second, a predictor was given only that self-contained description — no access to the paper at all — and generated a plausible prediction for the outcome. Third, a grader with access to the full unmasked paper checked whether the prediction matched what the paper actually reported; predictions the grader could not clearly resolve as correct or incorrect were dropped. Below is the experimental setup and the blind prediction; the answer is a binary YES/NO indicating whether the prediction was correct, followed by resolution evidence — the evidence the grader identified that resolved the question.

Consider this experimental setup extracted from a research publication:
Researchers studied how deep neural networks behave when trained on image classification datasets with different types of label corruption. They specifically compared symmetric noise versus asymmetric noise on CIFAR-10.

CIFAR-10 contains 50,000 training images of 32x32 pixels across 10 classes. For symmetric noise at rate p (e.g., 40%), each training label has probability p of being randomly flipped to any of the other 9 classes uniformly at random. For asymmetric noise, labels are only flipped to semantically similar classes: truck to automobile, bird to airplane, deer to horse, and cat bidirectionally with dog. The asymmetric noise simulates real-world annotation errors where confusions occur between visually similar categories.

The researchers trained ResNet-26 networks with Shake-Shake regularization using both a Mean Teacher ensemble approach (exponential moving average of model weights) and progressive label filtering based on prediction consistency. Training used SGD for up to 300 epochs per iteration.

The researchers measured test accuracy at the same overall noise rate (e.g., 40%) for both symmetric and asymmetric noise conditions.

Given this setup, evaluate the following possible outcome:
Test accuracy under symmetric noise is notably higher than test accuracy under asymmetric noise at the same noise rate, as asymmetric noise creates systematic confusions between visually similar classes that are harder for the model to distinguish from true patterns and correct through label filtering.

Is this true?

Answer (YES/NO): YES